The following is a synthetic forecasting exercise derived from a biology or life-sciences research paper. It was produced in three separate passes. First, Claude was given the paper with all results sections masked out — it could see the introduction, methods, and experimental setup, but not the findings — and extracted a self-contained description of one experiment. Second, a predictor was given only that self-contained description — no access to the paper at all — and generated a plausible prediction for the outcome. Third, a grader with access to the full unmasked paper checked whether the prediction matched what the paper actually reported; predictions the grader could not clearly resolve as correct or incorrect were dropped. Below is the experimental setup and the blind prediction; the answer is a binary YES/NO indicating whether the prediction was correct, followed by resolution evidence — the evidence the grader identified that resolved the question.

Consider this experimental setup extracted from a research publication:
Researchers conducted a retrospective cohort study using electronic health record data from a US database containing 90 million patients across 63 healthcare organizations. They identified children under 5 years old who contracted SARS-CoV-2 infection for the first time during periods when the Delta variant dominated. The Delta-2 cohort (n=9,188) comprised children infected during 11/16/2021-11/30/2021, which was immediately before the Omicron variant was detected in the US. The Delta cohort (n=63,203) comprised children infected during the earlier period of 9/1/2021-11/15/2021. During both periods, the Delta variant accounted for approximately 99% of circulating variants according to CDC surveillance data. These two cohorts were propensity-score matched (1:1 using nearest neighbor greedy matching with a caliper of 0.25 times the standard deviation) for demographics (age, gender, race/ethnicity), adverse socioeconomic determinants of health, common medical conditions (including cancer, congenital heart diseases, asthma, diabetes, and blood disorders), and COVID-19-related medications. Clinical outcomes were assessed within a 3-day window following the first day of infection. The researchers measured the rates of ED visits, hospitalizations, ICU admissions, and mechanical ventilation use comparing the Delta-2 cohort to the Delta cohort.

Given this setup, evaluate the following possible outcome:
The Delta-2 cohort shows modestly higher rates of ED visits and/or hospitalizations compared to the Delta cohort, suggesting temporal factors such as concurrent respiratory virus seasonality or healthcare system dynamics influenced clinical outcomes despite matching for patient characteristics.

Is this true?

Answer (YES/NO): NO